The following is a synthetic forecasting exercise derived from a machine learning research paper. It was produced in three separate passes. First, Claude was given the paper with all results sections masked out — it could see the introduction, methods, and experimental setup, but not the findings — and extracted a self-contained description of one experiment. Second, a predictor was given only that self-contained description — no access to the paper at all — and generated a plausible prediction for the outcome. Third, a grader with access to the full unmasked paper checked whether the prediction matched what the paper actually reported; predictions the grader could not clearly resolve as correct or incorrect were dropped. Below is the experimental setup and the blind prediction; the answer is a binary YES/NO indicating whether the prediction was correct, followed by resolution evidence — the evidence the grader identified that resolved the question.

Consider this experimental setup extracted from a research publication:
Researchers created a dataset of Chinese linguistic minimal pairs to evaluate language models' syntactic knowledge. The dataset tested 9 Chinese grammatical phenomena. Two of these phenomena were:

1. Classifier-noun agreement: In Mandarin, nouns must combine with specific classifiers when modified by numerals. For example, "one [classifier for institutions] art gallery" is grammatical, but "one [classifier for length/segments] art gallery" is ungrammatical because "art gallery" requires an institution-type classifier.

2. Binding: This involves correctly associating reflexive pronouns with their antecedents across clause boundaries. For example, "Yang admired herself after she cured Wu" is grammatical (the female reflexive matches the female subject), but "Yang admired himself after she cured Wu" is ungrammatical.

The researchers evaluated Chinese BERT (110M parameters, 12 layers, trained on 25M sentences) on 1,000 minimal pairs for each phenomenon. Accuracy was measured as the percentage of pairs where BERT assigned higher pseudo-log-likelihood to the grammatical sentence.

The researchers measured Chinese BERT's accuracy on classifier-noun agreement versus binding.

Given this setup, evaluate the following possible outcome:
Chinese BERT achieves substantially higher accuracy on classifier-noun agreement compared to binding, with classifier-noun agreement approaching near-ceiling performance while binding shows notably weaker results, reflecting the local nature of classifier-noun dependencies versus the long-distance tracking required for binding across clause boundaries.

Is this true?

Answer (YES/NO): YES